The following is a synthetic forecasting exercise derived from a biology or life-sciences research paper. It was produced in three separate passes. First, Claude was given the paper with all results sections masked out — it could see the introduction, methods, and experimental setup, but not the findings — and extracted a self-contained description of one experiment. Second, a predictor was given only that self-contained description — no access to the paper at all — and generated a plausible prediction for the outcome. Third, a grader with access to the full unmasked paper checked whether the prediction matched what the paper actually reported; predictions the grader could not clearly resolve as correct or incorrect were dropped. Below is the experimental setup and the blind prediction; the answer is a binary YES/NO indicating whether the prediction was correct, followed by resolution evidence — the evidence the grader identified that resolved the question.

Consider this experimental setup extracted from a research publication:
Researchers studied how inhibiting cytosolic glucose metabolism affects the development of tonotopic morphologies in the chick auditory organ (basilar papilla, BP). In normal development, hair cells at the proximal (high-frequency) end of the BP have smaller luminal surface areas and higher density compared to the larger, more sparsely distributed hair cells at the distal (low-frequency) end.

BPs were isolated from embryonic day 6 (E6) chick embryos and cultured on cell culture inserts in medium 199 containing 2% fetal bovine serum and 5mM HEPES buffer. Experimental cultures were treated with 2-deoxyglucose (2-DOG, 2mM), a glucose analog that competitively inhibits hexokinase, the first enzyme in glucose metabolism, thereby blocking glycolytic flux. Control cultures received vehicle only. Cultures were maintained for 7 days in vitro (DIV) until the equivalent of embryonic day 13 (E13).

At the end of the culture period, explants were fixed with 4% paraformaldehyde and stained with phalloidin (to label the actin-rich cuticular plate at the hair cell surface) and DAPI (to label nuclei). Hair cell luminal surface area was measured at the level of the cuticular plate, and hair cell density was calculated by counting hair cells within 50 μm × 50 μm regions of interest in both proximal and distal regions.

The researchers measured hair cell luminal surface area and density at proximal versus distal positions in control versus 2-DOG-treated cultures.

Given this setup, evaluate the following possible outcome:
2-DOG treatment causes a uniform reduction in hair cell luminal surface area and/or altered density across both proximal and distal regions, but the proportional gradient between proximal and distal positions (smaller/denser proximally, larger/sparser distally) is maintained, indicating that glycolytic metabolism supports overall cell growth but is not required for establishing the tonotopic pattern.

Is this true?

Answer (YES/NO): NO